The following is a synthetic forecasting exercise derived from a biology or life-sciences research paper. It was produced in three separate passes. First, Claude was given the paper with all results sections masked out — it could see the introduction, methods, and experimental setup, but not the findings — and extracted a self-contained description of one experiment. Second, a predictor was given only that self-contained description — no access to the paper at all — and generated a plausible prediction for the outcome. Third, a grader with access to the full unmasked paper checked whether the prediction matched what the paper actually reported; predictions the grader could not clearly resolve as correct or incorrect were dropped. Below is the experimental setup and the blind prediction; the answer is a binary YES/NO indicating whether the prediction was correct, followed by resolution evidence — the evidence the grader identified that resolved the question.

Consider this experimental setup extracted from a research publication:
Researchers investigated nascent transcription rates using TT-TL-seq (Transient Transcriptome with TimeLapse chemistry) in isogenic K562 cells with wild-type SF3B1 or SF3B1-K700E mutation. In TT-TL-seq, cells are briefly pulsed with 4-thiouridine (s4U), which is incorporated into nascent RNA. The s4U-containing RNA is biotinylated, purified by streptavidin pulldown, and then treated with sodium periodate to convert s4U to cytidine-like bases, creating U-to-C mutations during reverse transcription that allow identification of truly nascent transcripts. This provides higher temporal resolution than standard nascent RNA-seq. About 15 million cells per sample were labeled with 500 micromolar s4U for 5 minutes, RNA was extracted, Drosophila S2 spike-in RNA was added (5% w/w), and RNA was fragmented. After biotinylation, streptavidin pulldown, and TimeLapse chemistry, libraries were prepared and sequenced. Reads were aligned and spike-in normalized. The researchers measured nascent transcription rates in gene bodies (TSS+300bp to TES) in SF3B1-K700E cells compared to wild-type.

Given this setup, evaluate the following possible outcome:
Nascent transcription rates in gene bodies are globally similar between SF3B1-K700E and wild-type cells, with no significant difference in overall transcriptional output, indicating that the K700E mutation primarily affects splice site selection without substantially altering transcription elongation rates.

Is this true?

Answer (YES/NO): NO